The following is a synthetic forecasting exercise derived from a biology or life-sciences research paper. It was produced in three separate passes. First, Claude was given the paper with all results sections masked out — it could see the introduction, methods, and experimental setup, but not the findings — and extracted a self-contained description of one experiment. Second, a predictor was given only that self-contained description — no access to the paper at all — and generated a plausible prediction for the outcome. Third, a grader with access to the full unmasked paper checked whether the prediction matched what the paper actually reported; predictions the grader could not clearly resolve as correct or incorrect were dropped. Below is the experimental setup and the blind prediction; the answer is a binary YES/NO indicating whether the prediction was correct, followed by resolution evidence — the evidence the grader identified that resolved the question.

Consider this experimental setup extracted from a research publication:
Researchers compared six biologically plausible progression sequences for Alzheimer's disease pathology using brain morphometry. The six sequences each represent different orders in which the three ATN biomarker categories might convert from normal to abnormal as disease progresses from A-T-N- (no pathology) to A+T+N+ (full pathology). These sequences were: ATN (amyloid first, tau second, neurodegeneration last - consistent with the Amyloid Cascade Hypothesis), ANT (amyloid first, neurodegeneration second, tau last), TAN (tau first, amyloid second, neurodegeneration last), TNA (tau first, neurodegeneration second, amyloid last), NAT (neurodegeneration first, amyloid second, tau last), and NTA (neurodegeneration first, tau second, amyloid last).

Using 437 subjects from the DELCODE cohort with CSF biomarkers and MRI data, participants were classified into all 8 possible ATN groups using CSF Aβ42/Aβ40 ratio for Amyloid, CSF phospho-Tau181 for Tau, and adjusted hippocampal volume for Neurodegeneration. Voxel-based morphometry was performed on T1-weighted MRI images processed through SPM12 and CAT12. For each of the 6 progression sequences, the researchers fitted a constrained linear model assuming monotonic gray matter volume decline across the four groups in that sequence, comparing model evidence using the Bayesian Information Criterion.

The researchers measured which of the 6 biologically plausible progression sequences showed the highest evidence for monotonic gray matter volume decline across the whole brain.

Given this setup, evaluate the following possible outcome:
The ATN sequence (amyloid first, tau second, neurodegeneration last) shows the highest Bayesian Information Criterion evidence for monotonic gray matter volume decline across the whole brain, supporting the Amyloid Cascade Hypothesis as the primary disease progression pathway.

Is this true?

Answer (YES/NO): YES